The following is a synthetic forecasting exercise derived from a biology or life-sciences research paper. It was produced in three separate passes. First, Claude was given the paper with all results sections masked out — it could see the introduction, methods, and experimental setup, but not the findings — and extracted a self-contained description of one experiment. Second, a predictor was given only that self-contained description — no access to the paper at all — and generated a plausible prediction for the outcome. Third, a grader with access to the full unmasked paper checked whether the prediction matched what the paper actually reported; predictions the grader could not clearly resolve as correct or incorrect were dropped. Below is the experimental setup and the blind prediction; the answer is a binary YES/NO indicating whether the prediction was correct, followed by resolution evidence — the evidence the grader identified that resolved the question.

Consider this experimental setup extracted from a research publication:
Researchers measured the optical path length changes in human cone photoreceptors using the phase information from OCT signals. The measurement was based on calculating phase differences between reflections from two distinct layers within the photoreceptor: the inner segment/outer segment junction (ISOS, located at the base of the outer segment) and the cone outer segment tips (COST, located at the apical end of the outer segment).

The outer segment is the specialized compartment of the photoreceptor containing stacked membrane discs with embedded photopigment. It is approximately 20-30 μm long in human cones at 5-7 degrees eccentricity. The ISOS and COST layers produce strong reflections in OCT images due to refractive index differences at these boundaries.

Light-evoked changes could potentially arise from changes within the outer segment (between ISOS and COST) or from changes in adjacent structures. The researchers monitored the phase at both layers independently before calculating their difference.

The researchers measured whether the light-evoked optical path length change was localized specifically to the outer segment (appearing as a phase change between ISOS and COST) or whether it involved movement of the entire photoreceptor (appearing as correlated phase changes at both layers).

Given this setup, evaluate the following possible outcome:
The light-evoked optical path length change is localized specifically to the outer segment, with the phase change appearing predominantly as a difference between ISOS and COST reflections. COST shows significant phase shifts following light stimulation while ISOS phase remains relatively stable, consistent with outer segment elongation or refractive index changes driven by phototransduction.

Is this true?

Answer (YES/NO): YES